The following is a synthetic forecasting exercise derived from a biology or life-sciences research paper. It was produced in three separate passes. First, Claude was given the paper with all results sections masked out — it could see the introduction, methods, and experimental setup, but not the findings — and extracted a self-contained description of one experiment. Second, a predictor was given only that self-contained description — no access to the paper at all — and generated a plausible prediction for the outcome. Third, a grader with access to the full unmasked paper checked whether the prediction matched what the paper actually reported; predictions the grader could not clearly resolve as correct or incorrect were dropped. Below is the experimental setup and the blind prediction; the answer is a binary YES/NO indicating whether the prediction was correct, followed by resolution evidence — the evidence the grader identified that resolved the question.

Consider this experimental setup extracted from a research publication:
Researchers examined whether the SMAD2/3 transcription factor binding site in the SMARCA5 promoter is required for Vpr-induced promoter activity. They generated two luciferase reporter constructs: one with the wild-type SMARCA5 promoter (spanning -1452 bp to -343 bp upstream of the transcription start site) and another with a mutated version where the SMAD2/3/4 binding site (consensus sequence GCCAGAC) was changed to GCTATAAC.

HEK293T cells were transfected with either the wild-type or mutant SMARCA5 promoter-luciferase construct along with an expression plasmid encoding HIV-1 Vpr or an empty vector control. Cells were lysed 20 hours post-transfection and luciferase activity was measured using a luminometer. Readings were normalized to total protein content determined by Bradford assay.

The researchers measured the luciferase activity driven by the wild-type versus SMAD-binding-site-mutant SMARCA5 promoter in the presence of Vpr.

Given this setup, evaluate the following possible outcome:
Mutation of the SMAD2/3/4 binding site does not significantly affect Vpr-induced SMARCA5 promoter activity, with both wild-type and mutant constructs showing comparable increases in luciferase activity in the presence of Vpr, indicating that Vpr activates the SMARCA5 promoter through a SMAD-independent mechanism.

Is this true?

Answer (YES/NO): NO